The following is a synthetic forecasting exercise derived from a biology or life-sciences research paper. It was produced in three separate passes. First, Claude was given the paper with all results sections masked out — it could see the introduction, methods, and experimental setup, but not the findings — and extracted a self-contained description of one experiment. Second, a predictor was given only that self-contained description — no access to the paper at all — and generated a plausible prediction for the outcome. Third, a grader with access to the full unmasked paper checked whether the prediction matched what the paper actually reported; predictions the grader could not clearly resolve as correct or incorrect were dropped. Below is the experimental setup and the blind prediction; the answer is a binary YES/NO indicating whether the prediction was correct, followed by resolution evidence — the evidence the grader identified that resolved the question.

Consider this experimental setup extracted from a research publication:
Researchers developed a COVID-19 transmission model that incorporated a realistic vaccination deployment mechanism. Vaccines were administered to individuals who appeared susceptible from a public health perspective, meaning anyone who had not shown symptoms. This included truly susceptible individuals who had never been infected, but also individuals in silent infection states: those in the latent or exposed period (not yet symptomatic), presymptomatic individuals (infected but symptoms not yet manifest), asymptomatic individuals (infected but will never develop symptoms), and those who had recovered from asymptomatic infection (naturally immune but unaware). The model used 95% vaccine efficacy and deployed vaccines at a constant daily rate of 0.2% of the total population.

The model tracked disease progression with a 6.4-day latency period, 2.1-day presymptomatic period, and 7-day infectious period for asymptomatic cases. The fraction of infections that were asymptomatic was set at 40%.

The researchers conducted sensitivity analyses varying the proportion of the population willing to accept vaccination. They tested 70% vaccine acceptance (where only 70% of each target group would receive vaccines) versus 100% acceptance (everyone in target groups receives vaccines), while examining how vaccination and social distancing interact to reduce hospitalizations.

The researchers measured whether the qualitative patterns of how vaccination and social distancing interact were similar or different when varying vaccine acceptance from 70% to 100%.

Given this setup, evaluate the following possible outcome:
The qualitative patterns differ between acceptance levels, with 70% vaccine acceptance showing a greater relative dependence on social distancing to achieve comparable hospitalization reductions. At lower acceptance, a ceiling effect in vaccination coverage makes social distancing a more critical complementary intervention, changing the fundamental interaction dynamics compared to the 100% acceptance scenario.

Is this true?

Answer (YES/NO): NO